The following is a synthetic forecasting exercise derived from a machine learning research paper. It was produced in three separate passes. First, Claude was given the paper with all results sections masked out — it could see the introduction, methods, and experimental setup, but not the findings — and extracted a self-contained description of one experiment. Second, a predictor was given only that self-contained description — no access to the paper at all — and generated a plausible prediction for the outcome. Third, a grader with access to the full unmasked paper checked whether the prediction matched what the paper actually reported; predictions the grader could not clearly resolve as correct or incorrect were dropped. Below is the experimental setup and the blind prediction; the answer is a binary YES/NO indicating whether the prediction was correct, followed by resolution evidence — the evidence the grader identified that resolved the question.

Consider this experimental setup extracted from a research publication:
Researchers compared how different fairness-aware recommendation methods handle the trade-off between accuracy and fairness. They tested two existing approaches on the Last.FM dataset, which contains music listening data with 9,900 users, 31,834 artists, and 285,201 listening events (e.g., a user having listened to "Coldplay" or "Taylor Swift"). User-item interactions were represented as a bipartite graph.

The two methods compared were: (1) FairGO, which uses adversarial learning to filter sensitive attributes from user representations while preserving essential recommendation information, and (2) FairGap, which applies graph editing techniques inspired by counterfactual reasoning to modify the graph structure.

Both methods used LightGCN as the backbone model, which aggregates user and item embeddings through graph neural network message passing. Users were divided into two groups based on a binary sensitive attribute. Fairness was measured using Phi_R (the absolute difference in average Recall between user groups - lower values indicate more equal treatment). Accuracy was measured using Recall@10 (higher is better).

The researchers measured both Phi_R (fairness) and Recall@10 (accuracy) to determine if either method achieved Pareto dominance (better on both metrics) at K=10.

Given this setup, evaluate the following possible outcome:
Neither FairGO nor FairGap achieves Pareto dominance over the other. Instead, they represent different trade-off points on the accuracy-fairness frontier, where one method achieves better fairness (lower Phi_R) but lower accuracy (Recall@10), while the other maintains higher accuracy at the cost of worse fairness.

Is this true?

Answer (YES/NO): YES